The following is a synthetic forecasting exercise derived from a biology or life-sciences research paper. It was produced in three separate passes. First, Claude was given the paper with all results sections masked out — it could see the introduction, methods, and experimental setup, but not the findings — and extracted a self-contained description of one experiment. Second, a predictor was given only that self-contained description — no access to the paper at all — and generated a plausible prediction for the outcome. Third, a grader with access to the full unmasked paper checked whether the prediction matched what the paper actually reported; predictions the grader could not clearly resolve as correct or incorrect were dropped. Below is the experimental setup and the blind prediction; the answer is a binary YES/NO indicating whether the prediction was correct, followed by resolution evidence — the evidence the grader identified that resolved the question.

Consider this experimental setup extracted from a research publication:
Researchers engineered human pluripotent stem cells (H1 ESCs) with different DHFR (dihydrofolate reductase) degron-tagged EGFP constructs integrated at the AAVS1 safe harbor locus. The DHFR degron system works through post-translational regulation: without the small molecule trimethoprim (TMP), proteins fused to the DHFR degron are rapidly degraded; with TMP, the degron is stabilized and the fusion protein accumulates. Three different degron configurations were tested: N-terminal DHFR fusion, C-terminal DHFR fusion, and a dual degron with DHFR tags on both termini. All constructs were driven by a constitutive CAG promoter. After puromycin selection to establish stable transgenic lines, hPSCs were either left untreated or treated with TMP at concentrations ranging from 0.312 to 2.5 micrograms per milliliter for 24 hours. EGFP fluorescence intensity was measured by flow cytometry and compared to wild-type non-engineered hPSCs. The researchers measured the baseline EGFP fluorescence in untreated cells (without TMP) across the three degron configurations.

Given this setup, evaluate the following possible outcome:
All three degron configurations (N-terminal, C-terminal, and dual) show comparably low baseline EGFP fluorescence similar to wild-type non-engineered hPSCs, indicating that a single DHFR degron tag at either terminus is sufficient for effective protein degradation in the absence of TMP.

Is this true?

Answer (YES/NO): NO